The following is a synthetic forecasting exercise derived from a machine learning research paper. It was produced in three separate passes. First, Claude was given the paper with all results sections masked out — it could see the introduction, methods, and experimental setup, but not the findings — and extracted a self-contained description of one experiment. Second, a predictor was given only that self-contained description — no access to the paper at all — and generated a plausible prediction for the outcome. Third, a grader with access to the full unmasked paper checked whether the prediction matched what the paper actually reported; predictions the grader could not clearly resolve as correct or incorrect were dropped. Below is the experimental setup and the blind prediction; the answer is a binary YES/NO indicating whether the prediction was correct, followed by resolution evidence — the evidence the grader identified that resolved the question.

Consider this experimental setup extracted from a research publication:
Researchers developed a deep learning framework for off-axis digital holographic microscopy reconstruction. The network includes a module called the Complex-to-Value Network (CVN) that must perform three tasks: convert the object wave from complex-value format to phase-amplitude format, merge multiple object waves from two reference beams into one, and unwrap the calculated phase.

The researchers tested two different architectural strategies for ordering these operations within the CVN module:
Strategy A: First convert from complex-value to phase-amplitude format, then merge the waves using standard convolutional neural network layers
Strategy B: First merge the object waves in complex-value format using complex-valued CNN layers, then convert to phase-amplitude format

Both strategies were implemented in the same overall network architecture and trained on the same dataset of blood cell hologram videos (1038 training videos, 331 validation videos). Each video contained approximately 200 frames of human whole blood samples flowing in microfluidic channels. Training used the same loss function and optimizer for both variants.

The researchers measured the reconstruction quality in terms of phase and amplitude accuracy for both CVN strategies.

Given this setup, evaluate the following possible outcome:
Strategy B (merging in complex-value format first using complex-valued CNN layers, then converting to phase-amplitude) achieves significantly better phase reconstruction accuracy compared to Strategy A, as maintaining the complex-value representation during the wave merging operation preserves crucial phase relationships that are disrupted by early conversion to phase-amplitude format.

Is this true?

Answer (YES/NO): NO